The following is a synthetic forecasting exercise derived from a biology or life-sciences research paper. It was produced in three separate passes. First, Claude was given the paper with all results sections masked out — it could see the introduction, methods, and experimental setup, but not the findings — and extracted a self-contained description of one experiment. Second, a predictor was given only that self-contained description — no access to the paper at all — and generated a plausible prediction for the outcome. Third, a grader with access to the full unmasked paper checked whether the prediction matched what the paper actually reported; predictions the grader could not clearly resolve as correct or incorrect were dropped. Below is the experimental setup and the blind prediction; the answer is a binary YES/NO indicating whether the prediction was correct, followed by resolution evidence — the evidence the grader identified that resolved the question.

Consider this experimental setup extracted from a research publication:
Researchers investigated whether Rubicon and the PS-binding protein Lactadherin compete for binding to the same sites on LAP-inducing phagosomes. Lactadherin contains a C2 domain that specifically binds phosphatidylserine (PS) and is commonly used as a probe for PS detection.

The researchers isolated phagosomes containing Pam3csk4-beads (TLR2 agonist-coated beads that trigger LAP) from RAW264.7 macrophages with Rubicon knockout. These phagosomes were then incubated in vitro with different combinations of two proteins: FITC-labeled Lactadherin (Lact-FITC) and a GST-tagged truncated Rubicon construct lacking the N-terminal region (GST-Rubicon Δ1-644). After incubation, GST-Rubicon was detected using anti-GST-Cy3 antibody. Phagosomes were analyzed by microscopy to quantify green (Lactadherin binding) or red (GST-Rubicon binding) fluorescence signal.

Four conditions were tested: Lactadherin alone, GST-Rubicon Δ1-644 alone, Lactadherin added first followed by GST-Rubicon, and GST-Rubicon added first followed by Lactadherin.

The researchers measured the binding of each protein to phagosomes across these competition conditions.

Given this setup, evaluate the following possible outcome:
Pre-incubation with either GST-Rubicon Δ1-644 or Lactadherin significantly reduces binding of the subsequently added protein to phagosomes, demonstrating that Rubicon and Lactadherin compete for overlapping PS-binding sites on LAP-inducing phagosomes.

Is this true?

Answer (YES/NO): YES